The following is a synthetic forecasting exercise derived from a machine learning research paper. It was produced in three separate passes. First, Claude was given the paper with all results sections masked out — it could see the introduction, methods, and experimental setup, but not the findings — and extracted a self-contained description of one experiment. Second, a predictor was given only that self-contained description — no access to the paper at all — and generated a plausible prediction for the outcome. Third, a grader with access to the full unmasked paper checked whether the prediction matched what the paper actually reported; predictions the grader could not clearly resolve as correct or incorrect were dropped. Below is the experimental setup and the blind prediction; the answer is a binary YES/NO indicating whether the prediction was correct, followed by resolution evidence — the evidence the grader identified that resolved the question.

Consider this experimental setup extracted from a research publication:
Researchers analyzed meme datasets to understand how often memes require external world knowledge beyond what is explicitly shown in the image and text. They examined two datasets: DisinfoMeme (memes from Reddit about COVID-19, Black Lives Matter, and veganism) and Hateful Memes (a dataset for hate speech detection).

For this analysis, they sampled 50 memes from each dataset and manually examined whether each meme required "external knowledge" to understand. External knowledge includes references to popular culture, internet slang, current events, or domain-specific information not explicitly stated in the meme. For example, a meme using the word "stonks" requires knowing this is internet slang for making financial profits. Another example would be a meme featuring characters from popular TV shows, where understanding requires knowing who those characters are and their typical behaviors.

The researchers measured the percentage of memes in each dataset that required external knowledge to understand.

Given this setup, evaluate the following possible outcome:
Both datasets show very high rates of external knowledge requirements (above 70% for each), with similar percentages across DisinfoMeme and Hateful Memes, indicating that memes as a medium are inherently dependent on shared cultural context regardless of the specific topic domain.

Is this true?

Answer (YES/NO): NO